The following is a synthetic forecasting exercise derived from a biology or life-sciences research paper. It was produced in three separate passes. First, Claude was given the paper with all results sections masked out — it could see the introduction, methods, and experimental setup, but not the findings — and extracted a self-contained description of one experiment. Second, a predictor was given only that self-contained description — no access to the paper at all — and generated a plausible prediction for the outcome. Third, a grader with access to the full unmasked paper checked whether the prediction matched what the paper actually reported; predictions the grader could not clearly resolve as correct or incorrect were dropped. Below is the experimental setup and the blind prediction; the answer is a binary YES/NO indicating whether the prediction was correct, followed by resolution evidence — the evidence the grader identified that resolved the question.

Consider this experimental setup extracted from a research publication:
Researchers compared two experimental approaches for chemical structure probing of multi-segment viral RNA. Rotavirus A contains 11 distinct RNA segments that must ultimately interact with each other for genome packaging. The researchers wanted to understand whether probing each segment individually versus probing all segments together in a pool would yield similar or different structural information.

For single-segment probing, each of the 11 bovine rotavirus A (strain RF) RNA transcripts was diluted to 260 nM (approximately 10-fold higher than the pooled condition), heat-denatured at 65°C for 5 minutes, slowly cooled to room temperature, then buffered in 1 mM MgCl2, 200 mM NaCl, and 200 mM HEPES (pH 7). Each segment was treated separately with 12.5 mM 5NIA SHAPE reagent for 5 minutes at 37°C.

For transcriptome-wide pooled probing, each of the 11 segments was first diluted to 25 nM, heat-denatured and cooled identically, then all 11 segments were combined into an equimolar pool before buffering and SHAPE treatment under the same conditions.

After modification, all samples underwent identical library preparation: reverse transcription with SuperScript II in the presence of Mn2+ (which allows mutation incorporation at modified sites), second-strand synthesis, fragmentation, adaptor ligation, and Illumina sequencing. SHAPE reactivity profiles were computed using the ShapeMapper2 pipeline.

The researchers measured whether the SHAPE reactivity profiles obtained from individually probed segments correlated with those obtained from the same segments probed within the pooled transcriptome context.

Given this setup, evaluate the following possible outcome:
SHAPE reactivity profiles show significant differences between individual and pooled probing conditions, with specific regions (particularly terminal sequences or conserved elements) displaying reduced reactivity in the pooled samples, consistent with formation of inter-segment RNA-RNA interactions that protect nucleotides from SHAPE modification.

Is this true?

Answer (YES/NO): NO